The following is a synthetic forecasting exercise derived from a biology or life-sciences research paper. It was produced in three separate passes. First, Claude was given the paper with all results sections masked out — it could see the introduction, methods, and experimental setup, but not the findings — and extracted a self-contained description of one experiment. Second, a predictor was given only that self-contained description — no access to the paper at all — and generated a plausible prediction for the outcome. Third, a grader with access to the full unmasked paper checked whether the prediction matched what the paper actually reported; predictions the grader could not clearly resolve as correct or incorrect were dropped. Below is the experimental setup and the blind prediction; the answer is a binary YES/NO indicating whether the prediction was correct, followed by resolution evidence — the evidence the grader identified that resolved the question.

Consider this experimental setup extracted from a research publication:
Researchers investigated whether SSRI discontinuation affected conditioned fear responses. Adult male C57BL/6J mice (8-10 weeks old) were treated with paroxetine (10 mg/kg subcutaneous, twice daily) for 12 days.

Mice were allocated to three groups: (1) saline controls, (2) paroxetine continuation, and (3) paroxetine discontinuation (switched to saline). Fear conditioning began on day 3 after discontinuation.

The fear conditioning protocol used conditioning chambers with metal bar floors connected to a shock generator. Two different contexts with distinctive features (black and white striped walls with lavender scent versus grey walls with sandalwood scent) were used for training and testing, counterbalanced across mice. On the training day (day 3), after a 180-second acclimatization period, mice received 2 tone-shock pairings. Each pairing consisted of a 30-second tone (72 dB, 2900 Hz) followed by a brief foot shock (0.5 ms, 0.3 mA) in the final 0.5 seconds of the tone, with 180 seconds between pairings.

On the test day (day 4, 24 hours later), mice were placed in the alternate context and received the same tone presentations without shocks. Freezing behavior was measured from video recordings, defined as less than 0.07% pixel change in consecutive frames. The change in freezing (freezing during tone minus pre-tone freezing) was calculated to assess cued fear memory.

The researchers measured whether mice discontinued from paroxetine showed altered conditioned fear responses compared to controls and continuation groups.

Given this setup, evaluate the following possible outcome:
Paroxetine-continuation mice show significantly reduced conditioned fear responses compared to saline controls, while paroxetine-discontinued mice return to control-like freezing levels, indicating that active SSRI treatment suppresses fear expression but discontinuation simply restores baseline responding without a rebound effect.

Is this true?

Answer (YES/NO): NO